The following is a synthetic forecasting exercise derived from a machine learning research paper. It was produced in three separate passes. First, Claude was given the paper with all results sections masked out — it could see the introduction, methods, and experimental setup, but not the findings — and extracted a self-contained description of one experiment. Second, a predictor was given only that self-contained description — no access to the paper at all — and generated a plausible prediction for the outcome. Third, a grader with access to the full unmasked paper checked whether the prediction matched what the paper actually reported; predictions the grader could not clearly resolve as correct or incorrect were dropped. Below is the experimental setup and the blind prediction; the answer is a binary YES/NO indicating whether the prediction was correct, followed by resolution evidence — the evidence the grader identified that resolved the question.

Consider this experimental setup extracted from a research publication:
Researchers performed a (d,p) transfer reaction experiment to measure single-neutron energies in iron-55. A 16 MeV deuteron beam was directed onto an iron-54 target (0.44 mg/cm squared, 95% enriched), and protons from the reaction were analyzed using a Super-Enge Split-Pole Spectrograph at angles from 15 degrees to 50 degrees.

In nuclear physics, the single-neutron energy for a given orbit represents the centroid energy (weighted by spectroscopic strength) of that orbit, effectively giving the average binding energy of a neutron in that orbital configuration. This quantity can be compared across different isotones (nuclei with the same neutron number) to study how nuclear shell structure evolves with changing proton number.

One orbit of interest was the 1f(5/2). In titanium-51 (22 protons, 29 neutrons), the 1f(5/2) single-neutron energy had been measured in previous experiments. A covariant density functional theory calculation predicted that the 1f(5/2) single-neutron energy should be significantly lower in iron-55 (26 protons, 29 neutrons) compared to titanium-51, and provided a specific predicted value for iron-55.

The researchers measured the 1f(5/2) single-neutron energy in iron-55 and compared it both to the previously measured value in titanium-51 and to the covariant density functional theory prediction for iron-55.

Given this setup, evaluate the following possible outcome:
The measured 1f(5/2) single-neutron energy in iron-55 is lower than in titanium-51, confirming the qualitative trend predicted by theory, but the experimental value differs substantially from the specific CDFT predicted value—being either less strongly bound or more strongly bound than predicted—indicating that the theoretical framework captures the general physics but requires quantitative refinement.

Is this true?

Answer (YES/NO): YES